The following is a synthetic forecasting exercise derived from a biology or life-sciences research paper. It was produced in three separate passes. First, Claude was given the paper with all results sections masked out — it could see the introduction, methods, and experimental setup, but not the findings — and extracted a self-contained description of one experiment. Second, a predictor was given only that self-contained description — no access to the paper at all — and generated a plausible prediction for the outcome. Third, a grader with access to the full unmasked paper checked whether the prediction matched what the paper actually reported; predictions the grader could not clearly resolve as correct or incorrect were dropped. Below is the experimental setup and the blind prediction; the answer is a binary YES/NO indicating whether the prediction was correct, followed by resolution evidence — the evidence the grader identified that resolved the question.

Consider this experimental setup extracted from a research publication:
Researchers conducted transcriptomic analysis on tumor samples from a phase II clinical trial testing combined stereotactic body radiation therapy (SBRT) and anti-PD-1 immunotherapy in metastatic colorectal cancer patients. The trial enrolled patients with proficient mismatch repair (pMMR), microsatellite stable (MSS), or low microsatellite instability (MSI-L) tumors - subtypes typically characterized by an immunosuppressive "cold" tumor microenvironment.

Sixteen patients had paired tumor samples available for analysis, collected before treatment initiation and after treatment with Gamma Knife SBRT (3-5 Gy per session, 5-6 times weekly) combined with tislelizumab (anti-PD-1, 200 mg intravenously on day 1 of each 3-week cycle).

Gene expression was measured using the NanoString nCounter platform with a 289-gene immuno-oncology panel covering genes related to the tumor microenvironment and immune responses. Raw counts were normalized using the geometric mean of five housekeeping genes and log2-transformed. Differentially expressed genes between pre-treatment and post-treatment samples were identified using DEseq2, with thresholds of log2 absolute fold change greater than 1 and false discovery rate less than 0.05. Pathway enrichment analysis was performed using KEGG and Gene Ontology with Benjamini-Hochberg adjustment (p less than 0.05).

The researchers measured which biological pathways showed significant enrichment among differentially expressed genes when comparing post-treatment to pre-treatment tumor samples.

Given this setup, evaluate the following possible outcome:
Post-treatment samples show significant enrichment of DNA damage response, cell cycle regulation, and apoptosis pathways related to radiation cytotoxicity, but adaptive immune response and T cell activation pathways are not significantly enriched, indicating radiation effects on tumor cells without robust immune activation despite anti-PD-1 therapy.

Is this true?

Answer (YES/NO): NO